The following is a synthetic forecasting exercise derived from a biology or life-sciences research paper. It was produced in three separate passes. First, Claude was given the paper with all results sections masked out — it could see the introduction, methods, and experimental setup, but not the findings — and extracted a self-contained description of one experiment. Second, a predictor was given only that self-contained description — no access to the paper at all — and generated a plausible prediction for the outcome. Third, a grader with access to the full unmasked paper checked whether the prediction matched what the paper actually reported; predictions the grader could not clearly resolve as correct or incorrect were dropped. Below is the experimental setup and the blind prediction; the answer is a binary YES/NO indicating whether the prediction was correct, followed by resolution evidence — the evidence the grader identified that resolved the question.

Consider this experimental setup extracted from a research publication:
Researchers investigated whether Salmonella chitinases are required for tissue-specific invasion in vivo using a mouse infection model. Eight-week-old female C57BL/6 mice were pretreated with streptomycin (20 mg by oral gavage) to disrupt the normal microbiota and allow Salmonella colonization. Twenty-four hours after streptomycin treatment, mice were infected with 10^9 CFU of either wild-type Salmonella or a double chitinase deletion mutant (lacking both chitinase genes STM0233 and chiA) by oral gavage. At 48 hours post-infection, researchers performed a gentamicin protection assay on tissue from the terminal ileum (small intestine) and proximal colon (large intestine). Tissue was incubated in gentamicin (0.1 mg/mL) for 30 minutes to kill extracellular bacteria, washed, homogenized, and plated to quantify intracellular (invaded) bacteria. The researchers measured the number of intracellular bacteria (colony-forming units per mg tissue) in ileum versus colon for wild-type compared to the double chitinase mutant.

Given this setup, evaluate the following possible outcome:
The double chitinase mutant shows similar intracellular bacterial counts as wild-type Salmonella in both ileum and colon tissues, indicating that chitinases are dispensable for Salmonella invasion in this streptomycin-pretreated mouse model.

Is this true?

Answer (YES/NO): NO